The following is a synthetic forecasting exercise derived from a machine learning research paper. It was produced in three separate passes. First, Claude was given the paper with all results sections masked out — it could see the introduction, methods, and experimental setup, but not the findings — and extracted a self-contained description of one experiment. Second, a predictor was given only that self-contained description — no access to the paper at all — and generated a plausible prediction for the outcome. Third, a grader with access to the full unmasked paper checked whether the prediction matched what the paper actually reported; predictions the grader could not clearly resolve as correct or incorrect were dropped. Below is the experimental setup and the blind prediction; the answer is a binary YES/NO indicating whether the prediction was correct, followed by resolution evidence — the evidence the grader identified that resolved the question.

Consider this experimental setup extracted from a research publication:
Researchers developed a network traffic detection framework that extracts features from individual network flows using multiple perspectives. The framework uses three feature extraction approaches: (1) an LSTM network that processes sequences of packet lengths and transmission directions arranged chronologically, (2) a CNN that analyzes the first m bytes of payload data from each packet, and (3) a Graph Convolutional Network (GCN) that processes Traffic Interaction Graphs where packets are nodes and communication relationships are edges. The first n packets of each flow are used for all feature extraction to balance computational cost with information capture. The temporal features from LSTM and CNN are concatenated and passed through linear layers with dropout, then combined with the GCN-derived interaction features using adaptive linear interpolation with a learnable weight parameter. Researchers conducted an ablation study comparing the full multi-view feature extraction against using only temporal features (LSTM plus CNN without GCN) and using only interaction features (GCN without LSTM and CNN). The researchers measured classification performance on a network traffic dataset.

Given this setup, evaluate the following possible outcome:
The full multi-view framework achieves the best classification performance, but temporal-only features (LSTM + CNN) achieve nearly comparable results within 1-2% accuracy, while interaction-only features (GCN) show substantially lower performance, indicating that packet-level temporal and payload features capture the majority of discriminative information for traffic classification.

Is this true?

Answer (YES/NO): NO